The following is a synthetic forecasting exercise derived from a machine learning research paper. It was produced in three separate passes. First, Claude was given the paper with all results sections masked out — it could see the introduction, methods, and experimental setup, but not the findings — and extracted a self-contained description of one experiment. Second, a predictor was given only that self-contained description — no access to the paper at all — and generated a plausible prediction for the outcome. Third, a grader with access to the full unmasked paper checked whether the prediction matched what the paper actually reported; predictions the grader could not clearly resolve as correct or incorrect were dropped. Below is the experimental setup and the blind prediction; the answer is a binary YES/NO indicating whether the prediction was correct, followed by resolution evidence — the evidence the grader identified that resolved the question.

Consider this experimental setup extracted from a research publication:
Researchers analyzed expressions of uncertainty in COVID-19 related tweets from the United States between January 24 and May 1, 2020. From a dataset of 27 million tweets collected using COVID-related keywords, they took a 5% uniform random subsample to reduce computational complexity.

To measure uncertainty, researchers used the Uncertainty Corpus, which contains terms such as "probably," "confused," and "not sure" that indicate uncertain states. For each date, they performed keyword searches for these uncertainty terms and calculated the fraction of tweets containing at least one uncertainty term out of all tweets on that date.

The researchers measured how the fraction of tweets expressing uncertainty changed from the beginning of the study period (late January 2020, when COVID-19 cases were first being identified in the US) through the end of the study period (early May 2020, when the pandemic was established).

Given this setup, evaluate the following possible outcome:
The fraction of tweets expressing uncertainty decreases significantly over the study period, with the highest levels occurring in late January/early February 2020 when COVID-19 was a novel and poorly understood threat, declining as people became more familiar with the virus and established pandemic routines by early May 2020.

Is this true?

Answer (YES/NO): NO